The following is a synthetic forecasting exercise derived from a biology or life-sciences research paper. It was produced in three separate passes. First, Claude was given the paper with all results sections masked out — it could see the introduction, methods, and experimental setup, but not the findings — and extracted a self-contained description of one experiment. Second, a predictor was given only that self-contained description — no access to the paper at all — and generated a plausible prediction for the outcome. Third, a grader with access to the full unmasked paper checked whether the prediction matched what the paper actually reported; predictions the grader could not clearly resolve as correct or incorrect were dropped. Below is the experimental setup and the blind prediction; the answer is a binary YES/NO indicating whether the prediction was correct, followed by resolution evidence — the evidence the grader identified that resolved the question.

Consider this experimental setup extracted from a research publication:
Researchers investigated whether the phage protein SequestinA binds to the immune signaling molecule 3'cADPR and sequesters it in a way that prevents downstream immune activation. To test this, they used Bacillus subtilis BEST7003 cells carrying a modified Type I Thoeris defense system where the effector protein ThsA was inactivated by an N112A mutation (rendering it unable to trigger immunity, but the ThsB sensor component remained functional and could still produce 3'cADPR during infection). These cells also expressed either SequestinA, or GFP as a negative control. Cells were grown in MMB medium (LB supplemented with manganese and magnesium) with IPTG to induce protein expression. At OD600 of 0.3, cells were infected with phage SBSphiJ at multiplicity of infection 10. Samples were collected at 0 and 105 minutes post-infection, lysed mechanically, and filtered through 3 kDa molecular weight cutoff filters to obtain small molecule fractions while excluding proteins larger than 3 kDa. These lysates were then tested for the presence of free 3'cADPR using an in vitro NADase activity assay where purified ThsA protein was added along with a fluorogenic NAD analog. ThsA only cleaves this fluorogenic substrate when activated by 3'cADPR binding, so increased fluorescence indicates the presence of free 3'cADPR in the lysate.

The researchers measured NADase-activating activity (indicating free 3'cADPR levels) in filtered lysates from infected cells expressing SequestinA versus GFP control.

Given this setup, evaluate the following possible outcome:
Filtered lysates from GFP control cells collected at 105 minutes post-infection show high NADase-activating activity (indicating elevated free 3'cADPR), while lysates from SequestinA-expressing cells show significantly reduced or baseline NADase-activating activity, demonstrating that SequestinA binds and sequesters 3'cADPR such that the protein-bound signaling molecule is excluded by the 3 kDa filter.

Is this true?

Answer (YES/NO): YES